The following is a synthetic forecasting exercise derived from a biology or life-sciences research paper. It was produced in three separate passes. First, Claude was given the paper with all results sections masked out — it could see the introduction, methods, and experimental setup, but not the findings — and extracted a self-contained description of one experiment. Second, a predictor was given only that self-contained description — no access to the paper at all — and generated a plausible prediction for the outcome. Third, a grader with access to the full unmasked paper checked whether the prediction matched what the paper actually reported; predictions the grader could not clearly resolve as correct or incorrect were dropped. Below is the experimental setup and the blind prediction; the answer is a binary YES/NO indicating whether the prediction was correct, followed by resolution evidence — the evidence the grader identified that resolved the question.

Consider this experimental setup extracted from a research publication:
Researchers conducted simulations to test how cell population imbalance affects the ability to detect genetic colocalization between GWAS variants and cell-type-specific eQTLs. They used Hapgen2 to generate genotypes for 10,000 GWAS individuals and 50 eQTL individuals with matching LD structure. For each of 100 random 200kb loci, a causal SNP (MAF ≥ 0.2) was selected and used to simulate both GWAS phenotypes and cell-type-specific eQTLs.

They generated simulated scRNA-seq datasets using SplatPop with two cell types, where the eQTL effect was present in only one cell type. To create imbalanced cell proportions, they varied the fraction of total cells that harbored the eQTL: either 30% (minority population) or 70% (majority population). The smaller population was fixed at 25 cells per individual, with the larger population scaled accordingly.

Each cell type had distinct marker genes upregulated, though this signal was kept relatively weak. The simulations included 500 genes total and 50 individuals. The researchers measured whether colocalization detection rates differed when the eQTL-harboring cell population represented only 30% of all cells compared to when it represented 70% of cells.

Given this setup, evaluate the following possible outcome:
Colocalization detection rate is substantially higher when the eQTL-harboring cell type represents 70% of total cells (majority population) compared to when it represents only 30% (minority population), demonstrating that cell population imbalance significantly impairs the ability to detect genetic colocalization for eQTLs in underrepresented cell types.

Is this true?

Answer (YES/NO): YES